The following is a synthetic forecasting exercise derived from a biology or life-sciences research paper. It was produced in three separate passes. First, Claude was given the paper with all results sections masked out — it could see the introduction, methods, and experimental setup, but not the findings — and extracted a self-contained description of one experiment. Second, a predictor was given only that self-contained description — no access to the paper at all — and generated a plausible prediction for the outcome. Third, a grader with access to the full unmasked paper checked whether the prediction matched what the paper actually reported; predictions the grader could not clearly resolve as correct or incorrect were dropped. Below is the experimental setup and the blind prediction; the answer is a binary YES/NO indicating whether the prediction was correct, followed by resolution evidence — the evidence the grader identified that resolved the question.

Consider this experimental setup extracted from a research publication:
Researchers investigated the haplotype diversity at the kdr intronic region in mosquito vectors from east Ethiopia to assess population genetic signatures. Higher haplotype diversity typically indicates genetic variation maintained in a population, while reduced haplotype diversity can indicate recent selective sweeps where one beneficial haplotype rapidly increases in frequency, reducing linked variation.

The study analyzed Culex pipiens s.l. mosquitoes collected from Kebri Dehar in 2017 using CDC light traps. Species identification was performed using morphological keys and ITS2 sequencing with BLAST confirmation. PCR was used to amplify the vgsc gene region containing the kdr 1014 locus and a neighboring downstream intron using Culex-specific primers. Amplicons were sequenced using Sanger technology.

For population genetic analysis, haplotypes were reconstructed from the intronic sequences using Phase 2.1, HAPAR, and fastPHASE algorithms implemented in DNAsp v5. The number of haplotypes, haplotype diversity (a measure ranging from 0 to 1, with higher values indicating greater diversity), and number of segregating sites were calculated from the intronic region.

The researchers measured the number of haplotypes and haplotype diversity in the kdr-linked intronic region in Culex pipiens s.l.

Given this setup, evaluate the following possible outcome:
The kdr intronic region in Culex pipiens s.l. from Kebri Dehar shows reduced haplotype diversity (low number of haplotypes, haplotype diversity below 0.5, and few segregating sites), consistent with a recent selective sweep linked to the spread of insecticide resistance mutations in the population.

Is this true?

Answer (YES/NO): YES